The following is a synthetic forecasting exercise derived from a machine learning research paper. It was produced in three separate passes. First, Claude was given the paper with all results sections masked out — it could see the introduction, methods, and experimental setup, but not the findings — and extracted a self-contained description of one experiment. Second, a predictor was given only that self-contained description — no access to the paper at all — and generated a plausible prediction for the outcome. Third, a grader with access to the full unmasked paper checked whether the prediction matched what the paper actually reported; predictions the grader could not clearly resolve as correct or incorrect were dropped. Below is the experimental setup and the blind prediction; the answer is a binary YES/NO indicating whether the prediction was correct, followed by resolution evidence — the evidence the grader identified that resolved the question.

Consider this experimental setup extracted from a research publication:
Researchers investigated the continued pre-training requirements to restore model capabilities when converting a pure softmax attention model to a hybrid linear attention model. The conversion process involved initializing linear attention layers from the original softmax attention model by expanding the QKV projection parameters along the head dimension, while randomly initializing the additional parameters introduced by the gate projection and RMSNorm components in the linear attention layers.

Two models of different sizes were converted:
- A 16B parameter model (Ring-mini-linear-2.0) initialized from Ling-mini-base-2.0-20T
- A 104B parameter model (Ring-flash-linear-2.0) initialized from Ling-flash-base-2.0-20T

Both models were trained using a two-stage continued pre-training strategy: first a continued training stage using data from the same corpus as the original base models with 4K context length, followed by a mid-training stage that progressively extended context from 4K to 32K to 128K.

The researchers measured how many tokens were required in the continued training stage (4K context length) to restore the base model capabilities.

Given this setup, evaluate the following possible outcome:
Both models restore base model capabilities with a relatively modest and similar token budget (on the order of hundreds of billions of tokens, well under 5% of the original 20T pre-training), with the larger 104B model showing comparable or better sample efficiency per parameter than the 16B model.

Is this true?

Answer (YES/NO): NO